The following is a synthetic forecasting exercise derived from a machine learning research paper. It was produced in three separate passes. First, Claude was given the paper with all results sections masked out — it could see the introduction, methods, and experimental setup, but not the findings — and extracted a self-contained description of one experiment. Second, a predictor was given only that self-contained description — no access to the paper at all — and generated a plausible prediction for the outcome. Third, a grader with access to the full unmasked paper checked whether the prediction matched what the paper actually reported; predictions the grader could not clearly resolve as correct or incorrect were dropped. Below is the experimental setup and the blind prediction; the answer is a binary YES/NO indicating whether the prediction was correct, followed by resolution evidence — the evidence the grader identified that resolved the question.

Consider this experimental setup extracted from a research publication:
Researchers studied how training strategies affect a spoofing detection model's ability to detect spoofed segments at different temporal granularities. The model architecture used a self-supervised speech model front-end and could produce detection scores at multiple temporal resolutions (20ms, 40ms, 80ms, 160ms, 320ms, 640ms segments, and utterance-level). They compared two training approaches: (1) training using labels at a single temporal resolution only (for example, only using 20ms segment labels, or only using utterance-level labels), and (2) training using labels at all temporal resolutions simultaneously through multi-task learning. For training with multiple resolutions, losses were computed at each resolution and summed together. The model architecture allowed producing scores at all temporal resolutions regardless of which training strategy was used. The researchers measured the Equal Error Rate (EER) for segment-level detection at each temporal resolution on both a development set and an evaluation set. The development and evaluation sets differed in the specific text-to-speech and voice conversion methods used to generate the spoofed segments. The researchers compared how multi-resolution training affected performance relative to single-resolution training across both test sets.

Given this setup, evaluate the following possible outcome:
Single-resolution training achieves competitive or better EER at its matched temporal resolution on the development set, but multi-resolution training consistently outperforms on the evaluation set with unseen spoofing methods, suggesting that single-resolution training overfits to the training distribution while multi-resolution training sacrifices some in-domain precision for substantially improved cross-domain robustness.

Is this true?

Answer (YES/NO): NO